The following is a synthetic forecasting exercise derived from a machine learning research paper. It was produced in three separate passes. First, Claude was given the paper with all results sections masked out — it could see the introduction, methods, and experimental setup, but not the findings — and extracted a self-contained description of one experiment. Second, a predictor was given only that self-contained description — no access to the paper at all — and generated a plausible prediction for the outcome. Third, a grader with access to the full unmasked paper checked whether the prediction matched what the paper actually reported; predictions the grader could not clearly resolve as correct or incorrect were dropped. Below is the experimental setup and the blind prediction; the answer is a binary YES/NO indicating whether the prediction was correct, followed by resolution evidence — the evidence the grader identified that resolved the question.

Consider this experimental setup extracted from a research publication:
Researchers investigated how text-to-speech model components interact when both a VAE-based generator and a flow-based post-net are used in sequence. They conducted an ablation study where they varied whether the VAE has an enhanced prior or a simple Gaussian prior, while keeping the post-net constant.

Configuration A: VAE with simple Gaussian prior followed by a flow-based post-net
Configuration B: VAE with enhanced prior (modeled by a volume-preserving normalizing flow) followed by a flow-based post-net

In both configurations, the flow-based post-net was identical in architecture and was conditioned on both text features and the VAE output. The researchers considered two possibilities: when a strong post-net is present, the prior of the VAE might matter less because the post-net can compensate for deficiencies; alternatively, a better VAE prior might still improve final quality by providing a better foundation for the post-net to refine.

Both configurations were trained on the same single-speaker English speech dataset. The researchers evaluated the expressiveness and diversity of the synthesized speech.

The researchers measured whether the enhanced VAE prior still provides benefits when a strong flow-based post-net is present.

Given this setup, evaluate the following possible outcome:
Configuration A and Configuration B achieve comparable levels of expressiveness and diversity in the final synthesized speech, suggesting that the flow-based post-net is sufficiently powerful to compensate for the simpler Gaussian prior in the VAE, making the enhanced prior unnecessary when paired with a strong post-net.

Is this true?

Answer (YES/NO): NO